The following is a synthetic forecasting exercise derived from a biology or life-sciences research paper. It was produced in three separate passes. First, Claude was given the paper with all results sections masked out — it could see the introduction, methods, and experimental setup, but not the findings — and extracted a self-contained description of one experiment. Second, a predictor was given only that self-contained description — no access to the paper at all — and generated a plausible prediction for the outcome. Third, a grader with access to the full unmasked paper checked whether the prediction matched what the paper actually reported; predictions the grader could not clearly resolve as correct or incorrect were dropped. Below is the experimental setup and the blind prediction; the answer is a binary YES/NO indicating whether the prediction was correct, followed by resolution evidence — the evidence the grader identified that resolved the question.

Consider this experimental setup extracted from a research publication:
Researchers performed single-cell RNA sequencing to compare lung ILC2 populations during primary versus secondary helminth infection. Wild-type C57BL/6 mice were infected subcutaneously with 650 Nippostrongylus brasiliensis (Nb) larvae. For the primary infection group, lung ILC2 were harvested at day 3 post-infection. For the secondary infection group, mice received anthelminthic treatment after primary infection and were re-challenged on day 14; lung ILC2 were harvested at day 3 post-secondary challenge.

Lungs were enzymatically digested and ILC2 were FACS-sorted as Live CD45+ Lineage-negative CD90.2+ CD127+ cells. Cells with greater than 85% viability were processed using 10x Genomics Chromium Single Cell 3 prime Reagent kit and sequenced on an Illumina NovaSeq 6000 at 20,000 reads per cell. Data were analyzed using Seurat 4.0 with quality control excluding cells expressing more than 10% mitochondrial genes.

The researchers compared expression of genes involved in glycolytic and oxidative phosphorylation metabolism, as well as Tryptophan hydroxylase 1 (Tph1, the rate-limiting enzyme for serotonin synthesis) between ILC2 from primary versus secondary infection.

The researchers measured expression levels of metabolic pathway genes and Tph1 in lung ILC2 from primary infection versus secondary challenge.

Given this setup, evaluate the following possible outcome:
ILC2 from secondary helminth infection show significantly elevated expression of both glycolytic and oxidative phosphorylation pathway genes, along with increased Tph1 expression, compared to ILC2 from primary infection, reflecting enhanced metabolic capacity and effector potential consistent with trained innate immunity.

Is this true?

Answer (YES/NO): YES